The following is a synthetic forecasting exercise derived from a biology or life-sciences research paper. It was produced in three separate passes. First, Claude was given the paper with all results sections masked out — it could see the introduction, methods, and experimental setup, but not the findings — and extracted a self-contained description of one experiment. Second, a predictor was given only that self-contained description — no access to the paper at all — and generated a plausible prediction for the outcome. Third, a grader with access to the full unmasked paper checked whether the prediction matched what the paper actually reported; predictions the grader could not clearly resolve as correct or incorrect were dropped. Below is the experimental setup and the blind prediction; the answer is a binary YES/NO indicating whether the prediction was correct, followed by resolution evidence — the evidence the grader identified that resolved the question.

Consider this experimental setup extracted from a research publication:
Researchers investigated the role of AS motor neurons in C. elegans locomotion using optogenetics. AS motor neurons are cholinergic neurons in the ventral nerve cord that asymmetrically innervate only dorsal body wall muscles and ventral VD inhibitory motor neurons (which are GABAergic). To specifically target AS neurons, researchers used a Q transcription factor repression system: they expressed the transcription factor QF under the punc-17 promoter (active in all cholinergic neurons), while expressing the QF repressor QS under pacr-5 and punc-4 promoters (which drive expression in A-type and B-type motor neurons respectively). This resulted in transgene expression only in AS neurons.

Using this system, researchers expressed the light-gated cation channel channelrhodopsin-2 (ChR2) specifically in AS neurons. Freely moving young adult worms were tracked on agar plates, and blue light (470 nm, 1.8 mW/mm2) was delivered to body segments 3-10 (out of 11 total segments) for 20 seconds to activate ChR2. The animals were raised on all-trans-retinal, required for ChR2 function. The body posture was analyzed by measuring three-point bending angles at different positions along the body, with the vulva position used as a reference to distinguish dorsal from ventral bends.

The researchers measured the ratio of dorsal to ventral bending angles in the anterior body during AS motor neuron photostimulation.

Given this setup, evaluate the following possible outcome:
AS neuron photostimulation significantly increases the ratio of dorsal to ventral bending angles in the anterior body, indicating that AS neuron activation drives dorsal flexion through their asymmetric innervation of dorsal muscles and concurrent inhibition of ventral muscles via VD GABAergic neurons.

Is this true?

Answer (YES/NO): YES